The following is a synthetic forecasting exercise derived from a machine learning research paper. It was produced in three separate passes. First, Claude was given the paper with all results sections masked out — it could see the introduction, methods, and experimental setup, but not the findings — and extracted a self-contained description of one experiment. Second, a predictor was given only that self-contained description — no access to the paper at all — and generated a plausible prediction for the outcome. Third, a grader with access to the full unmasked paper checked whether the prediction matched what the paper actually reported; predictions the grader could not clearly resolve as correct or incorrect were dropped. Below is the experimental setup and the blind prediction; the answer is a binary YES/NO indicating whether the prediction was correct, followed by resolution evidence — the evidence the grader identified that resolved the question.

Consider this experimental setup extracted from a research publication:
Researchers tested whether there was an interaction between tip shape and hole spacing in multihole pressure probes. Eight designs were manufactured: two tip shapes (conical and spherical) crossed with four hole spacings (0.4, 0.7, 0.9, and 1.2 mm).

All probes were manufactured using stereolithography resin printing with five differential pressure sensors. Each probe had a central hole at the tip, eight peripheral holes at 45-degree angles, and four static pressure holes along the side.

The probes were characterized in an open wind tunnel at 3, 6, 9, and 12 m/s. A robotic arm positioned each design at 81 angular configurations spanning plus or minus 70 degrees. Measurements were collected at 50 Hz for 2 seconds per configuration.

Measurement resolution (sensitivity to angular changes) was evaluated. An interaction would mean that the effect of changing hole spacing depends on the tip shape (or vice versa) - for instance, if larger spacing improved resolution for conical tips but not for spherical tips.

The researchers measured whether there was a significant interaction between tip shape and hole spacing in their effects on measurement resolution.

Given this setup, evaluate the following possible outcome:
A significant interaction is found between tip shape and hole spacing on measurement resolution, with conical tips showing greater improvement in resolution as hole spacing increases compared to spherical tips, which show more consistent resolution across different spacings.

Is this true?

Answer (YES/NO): NO